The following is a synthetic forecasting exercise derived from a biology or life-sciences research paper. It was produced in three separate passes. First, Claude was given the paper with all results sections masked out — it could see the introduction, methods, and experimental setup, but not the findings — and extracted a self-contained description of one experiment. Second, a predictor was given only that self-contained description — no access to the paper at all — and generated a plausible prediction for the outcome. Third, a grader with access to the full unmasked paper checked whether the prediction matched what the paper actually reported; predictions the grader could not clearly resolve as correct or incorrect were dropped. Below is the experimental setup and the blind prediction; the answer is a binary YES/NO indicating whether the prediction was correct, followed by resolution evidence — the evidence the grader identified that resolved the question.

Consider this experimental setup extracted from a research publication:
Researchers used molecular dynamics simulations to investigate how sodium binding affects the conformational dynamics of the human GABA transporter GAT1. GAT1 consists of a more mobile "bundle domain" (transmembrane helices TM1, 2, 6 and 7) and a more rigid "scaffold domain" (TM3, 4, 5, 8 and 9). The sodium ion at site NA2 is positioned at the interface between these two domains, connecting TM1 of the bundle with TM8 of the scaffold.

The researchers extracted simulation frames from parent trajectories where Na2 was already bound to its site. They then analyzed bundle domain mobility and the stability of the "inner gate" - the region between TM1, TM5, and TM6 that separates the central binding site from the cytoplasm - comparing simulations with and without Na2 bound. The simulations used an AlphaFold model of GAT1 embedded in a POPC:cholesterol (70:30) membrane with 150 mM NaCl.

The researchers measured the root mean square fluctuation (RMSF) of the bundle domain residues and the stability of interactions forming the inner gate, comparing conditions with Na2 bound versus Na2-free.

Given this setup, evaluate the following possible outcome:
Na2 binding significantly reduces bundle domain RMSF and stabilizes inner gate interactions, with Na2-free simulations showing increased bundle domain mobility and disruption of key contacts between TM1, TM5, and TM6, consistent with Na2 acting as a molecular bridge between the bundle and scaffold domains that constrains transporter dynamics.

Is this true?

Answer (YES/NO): YES